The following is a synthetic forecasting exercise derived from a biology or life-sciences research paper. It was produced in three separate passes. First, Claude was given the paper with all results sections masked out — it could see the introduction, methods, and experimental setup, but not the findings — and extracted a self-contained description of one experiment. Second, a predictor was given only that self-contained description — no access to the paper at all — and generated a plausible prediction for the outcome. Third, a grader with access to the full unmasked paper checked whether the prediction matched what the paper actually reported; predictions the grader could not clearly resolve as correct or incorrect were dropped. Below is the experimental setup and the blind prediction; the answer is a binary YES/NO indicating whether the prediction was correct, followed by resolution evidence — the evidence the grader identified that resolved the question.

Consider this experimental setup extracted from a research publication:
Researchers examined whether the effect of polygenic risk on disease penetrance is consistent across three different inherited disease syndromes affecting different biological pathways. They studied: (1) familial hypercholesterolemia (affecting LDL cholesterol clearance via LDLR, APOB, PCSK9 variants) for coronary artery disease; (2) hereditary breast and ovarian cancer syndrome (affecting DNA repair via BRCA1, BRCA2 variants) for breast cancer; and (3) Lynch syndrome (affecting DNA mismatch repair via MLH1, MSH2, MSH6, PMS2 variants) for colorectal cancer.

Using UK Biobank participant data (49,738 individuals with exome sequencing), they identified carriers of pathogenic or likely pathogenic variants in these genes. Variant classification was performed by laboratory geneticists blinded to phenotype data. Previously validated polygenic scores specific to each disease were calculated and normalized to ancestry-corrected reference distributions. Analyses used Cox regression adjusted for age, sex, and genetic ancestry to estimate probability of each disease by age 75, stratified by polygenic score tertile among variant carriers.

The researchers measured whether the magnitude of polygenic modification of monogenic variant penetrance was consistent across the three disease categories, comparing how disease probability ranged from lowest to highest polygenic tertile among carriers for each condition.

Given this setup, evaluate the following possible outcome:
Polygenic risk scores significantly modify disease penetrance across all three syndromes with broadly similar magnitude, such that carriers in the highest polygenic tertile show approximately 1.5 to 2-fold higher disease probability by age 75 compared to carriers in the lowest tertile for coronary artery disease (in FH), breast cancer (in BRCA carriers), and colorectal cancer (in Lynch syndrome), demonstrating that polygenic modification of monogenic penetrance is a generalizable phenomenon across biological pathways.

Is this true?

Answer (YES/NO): NO